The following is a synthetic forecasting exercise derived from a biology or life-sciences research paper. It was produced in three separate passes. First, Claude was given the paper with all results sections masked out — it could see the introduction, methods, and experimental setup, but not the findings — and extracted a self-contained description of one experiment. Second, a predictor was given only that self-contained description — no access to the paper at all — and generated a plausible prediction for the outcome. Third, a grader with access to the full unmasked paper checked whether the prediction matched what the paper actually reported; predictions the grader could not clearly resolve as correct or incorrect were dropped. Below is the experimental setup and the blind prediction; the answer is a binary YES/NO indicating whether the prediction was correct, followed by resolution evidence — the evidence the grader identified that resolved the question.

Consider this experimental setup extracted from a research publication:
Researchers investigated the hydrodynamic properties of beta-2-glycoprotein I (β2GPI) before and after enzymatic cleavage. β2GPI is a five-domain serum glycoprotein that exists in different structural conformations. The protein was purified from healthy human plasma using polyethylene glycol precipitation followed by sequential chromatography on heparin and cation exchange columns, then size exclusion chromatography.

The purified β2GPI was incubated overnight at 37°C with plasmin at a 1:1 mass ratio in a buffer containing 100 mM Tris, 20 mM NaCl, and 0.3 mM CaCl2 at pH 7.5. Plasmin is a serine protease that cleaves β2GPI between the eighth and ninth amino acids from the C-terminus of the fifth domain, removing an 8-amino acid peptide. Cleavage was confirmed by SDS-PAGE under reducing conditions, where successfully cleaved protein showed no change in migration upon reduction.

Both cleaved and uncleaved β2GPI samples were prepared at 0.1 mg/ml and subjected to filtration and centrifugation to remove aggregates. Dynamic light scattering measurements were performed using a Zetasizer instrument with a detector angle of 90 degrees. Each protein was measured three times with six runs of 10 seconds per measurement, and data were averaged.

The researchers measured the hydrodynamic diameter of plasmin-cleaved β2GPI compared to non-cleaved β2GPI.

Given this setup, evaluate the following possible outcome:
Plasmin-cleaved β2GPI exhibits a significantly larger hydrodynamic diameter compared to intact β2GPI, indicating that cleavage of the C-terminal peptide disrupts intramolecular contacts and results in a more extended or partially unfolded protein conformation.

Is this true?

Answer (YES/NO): NO